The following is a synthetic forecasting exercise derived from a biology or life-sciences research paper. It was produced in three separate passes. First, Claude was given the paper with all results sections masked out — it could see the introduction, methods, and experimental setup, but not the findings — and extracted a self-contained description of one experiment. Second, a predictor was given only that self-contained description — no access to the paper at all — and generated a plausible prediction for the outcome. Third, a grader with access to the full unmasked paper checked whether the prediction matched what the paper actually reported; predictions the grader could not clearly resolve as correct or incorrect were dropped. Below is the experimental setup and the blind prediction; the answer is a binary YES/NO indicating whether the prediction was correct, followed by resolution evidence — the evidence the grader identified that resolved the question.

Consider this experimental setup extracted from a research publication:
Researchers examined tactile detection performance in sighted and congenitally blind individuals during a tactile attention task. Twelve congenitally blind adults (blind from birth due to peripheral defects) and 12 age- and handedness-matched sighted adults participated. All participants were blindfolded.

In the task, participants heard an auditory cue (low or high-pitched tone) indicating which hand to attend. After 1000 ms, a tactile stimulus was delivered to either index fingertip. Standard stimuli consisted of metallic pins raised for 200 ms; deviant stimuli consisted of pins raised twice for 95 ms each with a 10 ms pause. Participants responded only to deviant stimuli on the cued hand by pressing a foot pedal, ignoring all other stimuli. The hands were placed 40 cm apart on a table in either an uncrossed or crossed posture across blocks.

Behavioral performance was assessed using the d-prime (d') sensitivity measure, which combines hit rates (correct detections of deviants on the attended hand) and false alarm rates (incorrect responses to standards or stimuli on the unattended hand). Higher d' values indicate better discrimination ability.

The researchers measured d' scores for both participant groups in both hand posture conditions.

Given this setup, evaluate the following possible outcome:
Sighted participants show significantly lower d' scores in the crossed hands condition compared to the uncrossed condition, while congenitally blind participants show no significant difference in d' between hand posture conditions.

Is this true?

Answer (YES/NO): YES